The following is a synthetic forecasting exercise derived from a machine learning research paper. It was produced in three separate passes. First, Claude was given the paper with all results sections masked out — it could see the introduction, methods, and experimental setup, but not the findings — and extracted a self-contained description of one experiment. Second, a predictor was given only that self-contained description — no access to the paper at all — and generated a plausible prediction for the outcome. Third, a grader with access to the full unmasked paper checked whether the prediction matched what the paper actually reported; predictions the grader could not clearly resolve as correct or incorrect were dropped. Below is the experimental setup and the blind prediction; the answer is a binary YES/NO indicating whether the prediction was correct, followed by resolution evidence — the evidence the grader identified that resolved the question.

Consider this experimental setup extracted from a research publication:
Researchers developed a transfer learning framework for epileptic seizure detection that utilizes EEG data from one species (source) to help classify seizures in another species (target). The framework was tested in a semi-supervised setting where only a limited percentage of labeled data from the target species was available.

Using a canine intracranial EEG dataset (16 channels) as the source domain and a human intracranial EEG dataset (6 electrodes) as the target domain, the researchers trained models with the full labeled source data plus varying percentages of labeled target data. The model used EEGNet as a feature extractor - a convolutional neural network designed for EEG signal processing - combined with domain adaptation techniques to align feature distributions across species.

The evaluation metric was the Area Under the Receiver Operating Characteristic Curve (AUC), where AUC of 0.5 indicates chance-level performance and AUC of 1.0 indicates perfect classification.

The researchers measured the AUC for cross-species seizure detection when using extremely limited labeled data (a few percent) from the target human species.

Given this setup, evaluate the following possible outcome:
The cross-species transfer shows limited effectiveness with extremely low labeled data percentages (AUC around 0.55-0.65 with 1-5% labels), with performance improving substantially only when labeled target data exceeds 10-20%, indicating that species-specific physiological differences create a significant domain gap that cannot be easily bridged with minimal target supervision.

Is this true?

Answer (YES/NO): NO